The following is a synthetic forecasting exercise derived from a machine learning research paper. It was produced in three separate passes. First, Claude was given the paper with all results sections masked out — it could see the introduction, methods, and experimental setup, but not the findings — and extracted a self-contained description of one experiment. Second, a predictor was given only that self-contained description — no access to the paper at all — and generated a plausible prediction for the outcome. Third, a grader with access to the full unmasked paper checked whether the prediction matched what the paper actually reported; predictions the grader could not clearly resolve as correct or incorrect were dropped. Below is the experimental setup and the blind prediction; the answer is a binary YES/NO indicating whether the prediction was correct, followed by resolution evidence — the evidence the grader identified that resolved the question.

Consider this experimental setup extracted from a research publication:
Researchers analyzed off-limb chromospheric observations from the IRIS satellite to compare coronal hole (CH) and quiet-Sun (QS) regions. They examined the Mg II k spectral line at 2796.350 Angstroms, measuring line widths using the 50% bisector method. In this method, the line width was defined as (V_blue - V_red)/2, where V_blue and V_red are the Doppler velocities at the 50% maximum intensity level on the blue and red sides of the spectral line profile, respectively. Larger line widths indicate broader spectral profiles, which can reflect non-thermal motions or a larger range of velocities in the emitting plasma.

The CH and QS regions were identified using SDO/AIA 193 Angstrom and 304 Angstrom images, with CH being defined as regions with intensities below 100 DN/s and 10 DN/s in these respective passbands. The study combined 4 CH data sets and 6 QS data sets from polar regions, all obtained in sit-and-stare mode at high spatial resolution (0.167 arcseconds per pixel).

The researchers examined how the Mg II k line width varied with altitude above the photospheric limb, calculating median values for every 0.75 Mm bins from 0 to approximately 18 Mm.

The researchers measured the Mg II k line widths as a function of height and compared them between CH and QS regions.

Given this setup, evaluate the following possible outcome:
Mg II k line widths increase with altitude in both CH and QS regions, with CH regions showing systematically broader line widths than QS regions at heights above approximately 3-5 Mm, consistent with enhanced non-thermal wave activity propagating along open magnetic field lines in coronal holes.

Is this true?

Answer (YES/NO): NO